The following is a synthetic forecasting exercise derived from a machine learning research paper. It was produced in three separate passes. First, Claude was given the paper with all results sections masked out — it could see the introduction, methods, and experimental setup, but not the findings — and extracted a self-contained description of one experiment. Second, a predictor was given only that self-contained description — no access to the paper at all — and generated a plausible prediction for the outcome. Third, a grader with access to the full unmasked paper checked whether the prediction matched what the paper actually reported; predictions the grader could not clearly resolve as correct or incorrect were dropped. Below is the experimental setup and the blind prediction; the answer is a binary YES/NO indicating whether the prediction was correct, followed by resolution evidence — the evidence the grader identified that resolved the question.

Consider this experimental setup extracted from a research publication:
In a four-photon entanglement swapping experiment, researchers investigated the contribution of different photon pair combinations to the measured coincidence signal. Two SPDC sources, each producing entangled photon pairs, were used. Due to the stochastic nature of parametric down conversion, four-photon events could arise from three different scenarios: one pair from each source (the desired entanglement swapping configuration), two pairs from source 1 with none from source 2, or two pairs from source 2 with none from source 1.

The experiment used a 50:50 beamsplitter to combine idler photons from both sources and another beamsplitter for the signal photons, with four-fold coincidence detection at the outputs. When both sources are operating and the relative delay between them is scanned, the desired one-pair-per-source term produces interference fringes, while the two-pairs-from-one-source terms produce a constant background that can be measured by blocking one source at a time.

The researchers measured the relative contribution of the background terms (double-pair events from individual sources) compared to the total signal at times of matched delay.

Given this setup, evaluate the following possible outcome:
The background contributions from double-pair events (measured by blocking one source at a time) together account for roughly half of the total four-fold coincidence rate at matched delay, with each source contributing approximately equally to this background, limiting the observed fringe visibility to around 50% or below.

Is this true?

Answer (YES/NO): YES